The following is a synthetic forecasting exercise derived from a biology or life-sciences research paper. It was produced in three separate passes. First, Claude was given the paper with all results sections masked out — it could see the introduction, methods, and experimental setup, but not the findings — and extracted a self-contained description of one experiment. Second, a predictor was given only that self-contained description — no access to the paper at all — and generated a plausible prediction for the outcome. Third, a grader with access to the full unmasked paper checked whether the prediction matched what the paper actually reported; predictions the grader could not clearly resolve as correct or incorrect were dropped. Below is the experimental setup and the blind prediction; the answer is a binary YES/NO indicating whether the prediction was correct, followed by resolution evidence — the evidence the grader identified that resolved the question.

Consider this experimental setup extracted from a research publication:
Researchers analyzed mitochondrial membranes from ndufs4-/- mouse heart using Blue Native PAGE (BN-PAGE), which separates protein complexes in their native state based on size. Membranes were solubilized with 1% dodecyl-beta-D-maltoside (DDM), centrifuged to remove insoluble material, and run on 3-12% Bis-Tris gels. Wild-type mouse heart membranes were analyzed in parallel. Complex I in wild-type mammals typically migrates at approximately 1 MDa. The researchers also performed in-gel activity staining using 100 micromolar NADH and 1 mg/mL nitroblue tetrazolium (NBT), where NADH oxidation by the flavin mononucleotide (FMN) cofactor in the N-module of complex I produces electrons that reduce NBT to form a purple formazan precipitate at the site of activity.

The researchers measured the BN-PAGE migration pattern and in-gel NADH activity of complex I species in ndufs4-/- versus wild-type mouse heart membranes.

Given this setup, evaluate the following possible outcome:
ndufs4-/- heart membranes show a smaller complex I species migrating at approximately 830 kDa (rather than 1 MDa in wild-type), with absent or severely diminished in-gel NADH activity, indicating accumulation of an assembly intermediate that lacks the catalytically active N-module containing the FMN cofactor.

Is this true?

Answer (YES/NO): NO